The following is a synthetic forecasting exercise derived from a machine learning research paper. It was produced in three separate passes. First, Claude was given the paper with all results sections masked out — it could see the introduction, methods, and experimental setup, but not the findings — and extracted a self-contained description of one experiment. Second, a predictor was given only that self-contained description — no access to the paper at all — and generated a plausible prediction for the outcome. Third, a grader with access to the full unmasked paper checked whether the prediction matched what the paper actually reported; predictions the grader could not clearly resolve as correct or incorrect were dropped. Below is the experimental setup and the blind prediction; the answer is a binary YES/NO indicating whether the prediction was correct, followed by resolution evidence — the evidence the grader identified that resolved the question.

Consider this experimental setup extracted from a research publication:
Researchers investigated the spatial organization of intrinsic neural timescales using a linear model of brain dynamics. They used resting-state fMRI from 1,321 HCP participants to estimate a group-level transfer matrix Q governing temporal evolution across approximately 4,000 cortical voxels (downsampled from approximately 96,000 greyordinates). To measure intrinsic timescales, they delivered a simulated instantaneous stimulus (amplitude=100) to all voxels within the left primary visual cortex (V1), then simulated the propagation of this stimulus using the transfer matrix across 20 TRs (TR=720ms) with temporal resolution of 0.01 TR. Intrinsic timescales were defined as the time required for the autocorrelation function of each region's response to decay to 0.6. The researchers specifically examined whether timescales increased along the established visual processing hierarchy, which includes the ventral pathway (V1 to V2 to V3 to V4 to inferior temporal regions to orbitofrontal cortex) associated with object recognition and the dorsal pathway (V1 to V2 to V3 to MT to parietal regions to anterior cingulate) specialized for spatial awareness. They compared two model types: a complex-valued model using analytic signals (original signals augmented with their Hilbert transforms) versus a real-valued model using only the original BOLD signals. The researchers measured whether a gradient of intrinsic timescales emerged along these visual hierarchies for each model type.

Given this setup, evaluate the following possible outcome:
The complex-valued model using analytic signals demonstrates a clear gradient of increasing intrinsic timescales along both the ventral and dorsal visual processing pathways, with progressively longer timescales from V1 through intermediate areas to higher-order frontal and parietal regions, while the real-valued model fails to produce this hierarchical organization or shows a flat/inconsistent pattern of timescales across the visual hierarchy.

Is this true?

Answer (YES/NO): YES